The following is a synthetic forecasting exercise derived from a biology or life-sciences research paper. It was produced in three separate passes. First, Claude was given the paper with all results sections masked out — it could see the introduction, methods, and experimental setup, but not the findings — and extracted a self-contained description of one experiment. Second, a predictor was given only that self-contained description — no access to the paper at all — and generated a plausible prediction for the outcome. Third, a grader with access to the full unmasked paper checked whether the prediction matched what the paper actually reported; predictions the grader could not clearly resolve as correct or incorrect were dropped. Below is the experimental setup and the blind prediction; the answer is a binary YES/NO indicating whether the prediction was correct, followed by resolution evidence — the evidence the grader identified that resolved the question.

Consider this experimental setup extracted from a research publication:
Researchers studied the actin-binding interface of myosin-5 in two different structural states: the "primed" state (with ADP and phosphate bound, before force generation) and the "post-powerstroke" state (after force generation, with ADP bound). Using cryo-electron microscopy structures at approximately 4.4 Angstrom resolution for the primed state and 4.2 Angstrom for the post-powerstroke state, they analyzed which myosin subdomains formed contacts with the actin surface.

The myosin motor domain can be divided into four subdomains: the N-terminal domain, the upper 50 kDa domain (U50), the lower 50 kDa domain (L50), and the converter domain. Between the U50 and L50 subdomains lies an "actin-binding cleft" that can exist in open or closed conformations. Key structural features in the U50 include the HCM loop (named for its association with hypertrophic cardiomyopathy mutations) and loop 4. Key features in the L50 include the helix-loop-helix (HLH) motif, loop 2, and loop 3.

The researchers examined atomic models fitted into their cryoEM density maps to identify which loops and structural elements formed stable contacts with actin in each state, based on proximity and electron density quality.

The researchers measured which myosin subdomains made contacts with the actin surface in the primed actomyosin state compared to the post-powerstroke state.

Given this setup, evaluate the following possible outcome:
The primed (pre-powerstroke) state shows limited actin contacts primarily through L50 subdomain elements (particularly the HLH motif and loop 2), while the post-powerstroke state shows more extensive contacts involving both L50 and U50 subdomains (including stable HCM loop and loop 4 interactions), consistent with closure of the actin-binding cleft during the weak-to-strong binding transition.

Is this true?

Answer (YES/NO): YES